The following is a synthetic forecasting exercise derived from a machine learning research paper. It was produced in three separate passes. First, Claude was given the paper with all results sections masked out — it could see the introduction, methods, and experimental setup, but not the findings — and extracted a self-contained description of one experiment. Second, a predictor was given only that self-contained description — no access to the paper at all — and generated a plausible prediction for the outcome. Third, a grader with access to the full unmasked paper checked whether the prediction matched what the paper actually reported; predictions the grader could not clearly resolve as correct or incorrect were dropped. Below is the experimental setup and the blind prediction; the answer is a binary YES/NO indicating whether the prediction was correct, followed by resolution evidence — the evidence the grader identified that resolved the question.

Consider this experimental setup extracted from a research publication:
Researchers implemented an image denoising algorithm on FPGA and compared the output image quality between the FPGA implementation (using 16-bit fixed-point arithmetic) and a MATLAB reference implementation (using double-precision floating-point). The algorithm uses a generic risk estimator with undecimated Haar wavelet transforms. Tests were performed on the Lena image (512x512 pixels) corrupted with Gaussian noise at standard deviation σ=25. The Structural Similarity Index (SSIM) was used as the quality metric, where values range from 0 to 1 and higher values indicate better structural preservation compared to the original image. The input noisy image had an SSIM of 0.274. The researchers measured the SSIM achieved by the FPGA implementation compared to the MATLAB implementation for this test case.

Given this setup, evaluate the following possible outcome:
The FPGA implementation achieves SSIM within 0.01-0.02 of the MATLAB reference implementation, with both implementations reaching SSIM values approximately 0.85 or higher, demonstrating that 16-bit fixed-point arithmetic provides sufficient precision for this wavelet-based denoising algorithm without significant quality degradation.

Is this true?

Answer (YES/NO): NO